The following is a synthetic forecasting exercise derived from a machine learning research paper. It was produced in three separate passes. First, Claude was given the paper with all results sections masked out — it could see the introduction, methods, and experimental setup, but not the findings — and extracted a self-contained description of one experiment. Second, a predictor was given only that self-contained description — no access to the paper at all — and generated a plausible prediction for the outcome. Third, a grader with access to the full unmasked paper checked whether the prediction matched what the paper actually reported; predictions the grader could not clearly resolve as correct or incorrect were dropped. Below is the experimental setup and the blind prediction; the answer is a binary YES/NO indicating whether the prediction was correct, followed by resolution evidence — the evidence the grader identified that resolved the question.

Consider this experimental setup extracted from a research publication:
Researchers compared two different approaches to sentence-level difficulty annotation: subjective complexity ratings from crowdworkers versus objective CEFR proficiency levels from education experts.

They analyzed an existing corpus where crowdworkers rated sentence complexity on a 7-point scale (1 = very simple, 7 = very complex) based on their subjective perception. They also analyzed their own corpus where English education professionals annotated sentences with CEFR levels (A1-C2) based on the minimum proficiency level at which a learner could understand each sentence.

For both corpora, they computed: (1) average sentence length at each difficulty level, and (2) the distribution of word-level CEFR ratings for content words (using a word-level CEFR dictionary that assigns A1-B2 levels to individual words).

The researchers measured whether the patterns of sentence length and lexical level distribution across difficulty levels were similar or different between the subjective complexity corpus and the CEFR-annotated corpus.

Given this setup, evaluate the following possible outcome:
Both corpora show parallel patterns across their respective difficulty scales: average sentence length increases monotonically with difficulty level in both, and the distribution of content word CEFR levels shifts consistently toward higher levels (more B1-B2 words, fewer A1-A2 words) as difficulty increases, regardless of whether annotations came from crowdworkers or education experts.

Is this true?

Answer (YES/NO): NO